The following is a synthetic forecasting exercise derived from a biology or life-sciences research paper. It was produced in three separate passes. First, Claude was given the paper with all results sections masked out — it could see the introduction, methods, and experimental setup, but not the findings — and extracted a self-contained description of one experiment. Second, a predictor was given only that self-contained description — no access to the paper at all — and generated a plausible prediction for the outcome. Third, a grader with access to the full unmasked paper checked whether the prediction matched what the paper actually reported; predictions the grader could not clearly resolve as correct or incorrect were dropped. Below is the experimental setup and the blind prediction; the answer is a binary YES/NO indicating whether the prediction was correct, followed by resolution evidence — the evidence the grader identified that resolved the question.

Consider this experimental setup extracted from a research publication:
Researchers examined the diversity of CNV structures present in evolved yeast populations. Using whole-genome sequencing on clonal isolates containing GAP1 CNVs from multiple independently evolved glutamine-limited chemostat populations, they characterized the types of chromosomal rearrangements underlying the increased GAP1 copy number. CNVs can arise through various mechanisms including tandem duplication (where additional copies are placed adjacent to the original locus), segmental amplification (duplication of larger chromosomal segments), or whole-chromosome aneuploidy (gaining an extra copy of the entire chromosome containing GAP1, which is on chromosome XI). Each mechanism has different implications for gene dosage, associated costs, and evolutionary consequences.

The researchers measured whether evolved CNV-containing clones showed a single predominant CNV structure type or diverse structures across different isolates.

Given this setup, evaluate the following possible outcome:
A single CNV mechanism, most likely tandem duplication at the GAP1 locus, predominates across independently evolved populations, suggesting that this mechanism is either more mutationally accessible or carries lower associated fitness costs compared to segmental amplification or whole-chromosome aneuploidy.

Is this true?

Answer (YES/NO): NO